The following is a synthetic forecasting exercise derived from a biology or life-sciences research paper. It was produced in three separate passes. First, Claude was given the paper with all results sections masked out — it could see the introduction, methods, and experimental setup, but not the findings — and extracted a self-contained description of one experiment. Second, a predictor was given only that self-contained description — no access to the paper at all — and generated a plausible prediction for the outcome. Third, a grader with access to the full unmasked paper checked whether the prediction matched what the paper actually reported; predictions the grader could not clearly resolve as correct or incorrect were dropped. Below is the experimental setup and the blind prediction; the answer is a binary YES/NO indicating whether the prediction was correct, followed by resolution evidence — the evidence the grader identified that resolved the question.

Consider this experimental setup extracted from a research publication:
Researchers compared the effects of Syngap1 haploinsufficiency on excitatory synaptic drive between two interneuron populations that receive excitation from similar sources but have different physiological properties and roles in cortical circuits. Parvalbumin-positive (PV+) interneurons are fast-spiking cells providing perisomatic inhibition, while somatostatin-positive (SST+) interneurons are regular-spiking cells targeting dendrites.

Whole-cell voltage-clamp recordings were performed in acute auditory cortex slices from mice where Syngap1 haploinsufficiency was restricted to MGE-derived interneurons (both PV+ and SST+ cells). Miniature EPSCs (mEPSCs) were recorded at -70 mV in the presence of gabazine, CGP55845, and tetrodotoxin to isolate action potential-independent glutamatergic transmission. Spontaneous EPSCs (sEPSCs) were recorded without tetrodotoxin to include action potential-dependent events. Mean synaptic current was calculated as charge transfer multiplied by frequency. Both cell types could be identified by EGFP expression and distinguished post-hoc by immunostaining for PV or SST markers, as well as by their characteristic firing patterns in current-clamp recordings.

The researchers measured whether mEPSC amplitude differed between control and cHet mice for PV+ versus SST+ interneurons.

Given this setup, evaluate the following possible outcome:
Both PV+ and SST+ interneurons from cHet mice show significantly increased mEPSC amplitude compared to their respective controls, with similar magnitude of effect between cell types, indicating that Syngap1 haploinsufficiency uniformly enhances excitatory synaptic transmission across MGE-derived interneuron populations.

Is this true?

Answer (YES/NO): NO